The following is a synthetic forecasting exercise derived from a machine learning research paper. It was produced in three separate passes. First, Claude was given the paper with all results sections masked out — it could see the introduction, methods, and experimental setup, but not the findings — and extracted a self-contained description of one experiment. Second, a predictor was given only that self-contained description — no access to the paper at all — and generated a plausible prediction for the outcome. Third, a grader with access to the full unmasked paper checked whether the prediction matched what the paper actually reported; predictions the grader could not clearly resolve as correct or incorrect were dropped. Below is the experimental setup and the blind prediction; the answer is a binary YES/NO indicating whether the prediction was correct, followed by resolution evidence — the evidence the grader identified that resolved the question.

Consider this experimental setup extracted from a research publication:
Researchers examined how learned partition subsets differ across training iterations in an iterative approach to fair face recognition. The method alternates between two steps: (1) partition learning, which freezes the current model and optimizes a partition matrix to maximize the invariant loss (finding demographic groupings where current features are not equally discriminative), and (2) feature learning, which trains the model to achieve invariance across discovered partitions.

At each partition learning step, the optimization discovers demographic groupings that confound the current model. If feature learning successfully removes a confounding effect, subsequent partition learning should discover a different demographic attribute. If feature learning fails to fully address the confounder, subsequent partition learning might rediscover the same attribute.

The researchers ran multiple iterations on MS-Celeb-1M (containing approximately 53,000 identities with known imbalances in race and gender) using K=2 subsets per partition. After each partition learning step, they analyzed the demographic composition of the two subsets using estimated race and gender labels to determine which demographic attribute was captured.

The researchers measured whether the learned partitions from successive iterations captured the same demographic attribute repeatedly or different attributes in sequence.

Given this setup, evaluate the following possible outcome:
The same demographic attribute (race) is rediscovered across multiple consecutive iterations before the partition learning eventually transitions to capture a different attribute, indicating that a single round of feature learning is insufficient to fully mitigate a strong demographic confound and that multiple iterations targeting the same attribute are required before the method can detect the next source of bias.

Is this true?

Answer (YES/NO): NO